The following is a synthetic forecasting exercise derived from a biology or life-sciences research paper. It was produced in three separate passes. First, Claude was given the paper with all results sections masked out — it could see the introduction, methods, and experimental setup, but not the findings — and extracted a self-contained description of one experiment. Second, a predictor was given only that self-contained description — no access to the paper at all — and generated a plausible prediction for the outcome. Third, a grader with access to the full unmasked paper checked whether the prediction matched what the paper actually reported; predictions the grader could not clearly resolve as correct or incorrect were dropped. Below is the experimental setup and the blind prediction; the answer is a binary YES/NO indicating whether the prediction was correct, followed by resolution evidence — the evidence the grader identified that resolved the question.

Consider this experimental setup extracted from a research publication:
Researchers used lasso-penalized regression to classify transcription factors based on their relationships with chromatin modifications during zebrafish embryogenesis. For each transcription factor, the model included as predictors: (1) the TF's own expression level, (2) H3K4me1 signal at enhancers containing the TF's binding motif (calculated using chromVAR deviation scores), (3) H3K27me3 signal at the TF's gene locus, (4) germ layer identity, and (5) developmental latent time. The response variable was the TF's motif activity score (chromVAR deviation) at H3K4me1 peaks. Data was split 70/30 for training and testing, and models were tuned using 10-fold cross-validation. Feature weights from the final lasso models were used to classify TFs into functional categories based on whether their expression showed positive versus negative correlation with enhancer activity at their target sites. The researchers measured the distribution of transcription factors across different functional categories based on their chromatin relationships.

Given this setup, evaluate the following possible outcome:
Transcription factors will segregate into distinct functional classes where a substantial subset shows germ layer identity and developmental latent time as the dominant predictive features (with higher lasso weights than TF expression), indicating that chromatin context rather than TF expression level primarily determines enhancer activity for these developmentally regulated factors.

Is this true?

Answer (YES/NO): NO